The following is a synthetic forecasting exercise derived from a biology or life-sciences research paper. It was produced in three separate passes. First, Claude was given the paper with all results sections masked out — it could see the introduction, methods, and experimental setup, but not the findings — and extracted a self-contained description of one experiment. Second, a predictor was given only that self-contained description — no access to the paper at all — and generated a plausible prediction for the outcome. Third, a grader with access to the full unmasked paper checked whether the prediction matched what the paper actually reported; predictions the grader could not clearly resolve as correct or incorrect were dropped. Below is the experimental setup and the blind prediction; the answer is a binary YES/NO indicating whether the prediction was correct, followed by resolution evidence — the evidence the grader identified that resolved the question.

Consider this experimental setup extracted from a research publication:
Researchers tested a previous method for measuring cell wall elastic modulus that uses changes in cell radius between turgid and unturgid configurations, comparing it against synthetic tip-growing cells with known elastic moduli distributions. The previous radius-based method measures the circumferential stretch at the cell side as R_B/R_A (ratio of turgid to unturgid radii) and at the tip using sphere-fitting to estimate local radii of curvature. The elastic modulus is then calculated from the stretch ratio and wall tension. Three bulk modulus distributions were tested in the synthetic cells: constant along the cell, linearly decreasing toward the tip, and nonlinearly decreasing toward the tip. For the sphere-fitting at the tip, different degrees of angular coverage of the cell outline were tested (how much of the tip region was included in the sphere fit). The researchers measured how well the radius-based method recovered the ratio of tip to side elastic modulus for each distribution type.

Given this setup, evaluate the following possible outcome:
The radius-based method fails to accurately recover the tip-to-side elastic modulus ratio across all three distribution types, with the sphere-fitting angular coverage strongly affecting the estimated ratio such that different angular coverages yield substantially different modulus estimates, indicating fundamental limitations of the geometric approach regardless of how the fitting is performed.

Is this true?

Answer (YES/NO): NO